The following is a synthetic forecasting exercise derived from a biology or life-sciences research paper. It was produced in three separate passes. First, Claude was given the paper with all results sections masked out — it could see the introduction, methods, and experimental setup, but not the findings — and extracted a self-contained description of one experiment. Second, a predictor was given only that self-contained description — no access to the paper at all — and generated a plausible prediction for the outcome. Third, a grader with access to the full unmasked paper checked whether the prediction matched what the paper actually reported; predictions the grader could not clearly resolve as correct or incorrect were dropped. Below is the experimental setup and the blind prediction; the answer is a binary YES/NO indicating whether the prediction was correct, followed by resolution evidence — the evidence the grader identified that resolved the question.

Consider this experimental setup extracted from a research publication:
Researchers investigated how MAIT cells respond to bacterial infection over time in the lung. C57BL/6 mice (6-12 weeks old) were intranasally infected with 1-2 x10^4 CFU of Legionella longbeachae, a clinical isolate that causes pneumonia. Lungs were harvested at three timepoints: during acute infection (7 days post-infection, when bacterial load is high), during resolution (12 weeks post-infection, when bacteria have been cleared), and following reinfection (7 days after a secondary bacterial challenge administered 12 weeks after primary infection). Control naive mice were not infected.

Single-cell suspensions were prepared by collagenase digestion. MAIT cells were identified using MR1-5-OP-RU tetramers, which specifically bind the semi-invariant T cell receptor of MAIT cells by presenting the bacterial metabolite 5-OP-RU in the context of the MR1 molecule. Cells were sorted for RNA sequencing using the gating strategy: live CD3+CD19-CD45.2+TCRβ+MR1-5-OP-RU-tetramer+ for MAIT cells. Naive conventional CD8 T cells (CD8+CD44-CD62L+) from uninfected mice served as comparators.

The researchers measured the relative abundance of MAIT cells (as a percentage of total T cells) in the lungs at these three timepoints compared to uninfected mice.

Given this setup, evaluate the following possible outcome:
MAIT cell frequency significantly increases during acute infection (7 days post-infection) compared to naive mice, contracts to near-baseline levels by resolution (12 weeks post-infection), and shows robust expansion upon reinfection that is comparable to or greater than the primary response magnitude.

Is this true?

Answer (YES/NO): NO